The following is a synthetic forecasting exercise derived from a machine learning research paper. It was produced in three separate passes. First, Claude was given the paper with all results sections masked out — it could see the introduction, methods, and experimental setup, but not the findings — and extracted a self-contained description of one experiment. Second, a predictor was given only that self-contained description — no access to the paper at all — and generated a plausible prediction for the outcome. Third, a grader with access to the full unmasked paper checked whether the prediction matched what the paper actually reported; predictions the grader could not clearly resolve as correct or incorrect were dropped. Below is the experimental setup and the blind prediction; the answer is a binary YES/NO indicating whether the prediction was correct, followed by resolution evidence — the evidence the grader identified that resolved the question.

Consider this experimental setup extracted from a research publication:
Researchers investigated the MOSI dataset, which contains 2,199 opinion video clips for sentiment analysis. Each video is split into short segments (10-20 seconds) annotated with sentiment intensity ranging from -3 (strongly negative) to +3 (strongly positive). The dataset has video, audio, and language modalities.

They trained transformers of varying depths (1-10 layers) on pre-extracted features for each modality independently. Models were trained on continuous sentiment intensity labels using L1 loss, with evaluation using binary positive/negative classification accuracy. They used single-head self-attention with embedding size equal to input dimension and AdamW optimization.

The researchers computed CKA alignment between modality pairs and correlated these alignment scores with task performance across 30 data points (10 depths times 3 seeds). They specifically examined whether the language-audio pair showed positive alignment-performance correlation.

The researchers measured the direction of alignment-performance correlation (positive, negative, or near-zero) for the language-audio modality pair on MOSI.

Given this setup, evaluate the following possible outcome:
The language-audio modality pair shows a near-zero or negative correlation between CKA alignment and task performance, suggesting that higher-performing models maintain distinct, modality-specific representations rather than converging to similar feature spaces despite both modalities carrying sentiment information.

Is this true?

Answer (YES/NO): NO